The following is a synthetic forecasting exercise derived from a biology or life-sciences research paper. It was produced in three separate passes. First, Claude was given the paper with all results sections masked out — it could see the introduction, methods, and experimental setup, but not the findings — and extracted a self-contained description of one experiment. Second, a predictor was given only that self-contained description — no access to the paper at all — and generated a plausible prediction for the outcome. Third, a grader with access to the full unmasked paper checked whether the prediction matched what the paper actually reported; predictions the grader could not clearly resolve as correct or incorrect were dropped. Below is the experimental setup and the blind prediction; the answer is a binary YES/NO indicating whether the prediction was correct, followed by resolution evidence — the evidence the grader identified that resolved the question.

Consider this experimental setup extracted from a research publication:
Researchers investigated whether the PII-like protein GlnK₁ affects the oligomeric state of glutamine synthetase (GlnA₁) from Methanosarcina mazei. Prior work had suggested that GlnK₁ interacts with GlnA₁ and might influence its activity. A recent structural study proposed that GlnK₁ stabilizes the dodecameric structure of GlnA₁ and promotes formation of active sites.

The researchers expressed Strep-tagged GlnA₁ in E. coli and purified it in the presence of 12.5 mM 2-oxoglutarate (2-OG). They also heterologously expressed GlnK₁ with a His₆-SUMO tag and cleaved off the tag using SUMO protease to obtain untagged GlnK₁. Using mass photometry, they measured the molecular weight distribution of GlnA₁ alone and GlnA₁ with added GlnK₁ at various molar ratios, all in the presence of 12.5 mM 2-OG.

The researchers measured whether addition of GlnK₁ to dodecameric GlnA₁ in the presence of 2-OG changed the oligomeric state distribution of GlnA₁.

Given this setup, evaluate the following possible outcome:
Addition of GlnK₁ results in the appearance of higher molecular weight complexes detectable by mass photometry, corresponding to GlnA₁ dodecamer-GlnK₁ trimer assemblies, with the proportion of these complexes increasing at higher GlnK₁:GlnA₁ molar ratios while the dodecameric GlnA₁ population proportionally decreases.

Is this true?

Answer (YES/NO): NO